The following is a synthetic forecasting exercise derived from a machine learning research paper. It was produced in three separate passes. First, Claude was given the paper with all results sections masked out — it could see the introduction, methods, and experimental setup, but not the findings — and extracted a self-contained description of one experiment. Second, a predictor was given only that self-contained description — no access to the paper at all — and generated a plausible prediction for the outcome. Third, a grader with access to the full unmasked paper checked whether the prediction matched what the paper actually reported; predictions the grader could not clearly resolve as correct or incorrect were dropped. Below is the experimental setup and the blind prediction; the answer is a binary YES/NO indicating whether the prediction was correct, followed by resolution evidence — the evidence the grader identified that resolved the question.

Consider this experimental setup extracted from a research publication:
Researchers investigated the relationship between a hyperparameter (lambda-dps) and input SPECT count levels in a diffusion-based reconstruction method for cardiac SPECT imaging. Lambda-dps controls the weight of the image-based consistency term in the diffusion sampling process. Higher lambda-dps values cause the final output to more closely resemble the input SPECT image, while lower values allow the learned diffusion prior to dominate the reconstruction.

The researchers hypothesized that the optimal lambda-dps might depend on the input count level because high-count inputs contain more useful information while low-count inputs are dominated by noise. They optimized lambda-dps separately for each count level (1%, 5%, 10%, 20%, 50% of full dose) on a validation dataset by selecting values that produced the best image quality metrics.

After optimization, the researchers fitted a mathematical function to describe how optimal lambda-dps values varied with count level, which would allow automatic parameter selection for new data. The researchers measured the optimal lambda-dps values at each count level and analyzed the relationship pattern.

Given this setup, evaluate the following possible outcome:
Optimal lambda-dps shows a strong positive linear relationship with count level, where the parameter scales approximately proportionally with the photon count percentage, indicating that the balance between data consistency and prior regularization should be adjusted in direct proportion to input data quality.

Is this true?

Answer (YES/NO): NO